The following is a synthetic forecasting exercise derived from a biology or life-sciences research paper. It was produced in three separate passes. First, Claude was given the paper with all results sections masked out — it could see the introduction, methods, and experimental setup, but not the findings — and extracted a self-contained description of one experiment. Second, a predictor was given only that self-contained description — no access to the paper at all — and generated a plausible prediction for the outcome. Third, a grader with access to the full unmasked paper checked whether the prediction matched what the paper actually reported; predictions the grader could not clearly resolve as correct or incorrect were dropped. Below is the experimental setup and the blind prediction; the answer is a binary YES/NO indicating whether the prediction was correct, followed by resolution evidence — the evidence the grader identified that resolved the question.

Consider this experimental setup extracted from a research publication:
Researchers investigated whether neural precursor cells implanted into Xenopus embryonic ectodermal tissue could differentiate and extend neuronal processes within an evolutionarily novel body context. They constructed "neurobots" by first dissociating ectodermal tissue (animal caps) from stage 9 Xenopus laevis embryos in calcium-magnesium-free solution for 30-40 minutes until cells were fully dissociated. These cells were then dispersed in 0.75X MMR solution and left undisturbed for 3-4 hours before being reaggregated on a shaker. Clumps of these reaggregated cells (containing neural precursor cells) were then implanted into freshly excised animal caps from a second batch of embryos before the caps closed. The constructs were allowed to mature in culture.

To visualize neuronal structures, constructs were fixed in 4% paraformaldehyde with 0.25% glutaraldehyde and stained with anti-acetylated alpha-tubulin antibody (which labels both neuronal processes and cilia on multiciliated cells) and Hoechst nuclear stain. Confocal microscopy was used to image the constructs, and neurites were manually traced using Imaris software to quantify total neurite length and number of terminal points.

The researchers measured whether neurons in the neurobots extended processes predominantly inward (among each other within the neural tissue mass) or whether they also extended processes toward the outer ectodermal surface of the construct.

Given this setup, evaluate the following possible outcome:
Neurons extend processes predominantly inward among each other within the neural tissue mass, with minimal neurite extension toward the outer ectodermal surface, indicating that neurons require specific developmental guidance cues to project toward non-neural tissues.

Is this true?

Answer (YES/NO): NO